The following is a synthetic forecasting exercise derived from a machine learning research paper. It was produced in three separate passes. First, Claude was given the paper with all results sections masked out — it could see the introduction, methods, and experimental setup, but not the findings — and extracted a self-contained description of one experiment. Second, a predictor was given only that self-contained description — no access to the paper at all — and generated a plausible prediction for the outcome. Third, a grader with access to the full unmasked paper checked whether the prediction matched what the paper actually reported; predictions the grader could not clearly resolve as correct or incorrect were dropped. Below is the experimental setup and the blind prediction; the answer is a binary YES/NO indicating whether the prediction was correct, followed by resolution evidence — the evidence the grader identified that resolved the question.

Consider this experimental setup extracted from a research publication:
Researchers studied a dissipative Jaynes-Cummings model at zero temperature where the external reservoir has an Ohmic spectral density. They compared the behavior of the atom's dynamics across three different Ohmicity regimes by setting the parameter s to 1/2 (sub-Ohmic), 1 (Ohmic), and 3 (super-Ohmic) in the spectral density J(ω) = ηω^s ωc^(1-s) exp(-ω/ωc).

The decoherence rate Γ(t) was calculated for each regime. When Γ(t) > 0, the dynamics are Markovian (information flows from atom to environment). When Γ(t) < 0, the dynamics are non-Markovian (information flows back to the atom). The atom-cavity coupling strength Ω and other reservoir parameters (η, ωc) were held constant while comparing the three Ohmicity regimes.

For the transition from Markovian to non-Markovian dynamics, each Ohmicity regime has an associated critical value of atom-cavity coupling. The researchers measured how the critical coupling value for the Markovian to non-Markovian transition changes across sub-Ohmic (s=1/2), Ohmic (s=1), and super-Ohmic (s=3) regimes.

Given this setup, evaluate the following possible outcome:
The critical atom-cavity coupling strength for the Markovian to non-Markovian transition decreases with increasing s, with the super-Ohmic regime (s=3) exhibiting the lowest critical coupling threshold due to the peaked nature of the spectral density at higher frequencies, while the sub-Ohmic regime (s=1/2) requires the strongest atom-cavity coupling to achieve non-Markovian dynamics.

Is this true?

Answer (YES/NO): NO